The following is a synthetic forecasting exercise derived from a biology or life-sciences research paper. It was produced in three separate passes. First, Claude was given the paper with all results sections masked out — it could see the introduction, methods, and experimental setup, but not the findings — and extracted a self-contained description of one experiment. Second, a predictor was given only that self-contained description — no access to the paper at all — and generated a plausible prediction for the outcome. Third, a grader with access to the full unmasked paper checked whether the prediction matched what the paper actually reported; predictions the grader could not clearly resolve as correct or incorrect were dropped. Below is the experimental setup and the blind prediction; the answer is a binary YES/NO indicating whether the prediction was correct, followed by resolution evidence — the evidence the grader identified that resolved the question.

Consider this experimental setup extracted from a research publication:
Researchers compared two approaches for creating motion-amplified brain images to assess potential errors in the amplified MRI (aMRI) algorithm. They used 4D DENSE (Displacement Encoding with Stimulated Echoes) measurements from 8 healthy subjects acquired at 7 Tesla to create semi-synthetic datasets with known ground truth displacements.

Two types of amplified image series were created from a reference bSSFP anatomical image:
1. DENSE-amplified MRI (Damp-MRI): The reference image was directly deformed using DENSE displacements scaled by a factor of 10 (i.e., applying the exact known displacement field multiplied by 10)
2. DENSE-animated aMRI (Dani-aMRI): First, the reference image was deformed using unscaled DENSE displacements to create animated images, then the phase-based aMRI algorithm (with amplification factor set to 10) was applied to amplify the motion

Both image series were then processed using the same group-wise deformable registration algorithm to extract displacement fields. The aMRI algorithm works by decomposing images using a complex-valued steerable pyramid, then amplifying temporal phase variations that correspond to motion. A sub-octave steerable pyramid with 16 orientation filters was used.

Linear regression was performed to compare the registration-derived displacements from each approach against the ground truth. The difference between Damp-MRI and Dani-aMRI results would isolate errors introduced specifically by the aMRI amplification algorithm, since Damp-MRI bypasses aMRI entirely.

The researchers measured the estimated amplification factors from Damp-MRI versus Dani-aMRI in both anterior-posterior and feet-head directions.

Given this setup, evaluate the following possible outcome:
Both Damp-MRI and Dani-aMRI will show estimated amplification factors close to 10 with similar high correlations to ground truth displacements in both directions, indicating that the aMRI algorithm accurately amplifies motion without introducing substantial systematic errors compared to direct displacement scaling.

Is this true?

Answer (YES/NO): NO